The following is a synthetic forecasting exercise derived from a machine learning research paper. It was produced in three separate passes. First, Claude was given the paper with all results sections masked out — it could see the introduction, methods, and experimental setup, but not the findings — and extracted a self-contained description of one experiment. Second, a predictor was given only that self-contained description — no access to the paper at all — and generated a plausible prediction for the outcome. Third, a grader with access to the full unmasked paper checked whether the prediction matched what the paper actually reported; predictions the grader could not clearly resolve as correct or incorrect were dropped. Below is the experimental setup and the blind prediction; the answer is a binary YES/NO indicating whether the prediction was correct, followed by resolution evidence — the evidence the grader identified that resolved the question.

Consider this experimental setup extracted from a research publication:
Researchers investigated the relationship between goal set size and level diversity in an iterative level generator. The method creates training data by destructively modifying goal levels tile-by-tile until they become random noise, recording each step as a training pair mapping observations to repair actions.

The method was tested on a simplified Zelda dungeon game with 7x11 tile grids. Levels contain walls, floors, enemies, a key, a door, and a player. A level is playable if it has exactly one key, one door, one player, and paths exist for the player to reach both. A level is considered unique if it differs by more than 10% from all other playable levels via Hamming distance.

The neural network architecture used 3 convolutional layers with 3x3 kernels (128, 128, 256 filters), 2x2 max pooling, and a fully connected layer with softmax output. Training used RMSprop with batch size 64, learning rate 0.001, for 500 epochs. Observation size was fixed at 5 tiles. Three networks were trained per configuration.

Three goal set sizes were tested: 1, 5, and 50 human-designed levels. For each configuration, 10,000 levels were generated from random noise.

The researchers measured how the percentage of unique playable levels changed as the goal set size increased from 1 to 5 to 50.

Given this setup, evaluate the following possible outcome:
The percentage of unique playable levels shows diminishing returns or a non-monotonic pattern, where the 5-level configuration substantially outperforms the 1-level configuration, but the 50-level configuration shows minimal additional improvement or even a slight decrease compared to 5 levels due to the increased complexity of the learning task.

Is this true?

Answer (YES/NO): NO